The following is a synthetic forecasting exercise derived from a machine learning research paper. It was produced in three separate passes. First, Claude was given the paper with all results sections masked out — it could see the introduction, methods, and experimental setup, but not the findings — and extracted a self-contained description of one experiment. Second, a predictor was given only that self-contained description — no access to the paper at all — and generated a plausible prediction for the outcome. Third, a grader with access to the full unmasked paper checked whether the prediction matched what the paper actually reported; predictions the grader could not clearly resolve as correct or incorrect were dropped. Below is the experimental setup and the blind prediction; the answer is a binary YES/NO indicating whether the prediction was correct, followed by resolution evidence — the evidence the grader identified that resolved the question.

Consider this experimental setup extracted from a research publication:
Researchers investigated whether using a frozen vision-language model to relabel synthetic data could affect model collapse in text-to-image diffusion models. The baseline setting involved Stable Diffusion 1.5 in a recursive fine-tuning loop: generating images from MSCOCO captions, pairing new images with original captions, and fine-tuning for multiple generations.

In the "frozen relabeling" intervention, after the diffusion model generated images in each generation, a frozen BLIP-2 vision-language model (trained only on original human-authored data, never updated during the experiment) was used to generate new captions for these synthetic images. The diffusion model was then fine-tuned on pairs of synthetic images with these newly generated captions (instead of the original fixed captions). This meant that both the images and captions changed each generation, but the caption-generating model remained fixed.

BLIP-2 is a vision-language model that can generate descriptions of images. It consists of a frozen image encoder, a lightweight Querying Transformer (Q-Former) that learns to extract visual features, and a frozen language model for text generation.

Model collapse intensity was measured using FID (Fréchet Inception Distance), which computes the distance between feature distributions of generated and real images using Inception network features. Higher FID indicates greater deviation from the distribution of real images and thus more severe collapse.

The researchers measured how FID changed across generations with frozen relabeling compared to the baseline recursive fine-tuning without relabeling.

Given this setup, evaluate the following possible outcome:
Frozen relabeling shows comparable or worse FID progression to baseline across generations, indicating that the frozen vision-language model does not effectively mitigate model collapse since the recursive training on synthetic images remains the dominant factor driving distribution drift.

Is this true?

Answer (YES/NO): NO